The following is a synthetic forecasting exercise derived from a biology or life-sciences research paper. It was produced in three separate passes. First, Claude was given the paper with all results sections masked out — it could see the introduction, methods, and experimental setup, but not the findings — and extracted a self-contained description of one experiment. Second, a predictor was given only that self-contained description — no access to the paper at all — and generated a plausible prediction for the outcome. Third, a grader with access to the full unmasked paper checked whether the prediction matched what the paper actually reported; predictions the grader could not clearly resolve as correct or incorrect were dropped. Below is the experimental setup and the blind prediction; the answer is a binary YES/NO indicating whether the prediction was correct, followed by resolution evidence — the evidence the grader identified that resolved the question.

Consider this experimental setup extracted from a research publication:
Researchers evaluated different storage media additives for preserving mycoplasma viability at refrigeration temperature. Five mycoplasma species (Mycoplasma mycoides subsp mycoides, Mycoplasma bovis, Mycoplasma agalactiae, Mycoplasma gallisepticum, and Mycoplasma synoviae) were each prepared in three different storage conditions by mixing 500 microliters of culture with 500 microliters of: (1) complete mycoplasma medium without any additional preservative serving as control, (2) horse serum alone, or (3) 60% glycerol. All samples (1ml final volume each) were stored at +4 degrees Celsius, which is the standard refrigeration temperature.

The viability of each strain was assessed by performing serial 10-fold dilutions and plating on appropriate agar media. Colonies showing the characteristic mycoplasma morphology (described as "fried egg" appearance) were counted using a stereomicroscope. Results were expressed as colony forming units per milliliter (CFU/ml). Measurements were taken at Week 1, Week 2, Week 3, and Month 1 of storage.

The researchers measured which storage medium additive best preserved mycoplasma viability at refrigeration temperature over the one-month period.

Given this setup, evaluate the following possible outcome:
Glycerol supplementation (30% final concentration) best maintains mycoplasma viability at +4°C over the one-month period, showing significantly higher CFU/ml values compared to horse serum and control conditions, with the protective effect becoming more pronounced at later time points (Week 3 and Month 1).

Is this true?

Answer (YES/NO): NO